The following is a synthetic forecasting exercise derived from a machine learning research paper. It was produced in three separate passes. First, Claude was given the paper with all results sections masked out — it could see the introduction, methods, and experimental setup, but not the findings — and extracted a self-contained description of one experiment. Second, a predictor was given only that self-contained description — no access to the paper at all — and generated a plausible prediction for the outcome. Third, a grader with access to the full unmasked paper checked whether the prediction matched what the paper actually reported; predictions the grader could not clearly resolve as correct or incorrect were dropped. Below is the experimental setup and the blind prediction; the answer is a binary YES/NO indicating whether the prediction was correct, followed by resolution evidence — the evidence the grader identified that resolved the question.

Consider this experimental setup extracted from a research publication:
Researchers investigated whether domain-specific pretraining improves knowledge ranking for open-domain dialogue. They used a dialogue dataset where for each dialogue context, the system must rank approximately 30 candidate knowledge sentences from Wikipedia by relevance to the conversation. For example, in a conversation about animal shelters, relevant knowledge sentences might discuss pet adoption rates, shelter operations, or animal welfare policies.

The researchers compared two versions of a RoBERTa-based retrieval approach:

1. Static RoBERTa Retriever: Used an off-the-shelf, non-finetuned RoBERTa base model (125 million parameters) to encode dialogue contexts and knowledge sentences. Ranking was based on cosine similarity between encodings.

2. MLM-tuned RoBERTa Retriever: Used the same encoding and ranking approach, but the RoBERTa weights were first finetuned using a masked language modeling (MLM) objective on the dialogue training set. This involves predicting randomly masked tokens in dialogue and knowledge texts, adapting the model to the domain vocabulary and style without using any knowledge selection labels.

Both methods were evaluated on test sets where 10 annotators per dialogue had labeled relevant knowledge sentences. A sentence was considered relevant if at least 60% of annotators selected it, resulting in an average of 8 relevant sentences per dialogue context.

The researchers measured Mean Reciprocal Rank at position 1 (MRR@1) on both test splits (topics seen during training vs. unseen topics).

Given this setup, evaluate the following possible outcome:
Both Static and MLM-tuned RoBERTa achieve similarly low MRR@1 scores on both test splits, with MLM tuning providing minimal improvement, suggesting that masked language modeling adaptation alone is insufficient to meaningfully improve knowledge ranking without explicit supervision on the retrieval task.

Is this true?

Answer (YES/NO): NO